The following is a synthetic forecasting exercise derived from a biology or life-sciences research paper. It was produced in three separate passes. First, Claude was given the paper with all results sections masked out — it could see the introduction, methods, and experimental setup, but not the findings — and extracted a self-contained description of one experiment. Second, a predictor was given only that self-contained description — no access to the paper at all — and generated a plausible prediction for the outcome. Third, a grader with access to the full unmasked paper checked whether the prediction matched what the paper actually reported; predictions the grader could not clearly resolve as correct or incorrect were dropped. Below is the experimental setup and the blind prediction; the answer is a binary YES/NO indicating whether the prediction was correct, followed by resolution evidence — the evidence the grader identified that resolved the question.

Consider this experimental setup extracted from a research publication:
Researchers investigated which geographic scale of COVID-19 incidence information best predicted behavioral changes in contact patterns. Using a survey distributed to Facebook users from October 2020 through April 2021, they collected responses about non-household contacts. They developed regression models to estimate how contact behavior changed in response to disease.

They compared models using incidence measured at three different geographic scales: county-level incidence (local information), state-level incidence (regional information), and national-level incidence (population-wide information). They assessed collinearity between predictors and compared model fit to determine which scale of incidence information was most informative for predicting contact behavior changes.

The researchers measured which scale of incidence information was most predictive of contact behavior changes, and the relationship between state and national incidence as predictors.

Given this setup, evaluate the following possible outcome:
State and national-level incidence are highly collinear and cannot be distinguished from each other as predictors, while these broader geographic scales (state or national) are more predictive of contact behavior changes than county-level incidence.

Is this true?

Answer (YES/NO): YES